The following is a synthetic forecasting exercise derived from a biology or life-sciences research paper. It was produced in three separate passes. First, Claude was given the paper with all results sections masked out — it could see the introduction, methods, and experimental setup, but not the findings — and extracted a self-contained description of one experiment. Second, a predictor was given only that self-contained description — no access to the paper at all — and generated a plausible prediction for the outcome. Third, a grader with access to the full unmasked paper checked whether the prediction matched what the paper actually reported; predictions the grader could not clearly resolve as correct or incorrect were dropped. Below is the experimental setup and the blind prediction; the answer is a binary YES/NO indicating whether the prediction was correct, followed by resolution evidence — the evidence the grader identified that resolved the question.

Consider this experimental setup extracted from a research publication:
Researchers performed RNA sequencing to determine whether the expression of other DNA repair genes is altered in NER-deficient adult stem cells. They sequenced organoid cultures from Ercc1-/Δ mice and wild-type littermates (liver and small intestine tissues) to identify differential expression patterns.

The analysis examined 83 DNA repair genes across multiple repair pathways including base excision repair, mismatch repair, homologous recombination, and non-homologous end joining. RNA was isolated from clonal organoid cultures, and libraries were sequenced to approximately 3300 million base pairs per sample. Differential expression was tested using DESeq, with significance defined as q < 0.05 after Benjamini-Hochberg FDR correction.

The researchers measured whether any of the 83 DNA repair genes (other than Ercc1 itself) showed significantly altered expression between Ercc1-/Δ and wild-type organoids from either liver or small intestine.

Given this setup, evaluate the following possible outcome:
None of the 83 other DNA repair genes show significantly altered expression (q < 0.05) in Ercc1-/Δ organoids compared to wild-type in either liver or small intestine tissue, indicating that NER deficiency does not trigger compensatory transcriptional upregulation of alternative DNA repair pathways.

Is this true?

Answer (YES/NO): YES